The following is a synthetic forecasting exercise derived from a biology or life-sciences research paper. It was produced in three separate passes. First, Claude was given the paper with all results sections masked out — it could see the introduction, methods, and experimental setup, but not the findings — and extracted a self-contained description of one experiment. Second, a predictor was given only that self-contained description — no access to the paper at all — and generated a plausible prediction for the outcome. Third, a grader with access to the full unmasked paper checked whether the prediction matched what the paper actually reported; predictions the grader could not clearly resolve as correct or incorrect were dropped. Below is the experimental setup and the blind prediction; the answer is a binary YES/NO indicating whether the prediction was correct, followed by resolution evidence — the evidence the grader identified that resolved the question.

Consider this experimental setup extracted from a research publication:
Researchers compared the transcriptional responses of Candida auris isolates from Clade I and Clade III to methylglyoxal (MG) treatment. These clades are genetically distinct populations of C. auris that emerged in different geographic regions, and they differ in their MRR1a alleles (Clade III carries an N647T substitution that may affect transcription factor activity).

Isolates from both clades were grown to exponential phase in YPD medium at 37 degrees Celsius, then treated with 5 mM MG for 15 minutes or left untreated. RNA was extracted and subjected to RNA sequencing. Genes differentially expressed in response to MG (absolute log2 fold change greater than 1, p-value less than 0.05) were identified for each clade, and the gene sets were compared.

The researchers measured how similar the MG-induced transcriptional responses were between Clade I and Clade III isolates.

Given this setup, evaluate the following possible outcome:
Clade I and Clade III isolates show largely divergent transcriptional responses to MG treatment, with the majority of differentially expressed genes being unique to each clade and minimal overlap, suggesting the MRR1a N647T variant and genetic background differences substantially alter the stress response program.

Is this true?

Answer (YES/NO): NO